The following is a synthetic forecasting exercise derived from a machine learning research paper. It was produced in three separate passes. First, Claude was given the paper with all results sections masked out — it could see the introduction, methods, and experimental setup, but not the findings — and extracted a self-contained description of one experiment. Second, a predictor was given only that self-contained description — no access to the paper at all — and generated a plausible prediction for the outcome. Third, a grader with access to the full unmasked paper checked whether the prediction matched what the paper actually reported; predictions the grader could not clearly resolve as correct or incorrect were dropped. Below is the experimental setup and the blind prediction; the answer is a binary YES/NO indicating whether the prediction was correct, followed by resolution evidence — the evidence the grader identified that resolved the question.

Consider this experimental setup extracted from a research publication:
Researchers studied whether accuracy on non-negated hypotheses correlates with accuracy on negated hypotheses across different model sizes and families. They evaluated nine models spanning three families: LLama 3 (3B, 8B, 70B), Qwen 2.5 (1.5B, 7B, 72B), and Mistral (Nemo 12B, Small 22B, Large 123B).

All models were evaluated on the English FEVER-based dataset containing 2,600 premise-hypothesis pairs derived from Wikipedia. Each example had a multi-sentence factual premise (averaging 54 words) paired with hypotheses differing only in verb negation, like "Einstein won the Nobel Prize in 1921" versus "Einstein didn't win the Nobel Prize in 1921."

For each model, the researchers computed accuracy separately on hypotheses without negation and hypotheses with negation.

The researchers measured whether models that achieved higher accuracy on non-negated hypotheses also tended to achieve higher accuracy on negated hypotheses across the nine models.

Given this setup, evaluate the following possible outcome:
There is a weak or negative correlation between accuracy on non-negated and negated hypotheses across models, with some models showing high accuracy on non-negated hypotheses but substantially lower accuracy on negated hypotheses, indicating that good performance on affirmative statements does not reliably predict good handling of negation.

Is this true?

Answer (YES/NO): NO